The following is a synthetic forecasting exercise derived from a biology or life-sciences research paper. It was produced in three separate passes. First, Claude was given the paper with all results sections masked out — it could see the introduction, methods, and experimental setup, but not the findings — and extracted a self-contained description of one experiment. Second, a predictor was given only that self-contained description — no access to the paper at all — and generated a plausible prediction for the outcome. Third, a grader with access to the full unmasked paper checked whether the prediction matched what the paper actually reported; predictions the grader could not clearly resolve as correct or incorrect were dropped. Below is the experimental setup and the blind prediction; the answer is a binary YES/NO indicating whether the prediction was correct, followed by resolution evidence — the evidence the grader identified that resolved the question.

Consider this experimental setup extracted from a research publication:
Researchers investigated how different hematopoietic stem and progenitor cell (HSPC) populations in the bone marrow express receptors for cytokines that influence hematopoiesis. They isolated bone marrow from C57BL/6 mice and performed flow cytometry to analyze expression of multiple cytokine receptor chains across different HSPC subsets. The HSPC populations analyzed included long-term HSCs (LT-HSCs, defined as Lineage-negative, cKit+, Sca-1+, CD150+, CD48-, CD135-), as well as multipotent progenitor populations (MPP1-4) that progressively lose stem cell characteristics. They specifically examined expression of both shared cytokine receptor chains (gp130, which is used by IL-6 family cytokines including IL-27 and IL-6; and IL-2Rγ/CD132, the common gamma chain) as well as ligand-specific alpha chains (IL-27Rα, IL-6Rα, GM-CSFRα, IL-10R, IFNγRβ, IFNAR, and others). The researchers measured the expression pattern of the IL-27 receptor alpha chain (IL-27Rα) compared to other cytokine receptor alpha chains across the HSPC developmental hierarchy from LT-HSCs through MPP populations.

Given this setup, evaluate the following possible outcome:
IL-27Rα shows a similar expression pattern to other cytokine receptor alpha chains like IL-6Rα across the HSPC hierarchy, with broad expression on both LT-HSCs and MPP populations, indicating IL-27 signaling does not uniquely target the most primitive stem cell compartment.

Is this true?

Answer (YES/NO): NO